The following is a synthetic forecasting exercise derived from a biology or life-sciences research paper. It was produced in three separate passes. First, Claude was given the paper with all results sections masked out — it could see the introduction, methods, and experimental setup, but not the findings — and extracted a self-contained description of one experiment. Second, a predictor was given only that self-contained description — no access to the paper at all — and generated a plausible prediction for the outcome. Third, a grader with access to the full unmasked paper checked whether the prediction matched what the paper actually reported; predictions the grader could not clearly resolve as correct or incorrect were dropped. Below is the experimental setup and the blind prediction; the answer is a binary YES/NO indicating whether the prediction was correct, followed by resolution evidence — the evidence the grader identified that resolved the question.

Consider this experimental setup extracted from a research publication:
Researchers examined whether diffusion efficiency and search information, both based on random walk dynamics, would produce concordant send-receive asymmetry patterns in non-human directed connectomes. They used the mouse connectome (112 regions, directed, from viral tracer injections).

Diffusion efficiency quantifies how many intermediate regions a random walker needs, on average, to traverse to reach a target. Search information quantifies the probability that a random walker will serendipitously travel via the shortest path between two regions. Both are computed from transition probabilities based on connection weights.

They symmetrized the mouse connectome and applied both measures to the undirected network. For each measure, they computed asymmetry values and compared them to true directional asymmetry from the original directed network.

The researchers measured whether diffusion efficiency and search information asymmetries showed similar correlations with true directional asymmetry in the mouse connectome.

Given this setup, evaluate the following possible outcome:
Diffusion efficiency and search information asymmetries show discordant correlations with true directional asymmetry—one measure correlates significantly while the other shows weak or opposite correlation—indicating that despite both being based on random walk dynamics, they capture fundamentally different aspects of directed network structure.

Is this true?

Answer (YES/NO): NO